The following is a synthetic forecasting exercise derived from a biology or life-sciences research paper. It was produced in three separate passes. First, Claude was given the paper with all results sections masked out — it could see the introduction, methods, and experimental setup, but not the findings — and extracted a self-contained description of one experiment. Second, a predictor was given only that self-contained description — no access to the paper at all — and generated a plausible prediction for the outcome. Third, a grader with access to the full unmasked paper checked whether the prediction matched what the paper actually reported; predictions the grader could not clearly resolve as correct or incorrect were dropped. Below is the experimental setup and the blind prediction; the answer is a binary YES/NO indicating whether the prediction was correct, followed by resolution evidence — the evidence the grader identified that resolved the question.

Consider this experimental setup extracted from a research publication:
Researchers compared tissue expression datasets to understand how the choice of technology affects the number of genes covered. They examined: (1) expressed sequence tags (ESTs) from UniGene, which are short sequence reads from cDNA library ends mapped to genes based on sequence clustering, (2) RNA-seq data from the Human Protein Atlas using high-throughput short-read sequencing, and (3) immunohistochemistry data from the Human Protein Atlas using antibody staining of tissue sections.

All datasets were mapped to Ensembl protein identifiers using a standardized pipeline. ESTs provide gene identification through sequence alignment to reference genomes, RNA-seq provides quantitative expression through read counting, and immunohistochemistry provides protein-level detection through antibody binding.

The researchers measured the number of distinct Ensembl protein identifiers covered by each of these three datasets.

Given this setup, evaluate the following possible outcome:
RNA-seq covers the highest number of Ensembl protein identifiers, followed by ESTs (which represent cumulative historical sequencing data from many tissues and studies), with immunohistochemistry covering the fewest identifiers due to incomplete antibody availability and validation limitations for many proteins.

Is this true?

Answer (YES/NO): NO